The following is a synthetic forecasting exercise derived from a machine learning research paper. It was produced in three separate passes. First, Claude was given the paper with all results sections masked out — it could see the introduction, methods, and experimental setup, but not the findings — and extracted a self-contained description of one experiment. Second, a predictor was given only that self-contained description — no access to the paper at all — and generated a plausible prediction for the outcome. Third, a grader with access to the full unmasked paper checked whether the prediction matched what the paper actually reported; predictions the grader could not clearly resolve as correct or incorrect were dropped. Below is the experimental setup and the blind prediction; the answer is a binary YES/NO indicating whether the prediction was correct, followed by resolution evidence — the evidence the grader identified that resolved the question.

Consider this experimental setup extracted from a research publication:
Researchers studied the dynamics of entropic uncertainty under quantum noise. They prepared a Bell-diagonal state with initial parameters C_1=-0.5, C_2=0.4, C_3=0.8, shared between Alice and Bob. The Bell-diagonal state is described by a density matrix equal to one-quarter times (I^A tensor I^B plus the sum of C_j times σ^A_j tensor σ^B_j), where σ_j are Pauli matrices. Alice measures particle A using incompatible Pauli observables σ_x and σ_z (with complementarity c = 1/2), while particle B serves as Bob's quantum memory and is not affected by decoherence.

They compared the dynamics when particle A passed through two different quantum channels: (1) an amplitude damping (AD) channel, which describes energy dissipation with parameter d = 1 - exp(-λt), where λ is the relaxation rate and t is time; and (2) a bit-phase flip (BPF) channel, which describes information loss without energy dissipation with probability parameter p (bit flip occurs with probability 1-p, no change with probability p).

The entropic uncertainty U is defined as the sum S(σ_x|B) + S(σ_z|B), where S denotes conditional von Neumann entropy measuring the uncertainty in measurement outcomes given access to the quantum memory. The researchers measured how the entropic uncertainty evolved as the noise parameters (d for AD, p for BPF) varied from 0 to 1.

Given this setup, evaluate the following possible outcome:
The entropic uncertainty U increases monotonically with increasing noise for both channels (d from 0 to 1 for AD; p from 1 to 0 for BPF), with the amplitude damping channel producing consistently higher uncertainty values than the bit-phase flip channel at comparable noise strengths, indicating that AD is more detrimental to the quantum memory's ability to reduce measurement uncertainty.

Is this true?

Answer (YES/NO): NO